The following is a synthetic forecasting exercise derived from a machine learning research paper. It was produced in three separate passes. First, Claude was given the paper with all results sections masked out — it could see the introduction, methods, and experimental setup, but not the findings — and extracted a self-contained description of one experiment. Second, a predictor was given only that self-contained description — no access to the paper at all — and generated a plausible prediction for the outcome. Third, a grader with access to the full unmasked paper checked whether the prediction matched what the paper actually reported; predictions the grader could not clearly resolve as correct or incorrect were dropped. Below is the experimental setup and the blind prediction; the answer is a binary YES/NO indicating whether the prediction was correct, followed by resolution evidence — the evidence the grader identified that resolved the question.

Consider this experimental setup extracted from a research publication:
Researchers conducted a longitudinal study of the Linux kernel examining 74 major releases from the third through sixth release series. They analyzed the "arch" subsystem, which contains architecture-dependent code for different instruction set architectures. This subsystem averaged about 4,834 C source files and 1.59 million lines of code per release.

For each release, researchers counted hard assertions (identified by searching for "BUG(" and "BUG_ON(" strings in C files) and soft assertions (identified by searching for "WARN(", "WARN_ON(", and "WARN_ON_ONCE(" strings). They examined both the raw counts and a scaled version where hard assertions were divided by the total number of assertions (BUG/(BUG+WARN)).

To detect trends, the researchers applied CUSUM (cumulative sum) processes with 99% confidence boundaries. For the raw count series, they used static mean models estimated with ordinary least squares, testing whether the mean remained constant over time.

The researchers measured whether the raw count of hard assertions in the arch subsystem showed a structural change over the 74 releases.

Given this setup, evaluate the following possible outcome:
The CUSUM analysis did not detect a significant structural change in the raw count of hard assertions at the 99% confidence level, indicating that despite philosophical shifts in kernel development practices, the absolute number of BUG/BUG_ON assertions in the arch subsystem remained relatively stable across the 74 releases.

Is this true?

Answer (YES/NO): NO